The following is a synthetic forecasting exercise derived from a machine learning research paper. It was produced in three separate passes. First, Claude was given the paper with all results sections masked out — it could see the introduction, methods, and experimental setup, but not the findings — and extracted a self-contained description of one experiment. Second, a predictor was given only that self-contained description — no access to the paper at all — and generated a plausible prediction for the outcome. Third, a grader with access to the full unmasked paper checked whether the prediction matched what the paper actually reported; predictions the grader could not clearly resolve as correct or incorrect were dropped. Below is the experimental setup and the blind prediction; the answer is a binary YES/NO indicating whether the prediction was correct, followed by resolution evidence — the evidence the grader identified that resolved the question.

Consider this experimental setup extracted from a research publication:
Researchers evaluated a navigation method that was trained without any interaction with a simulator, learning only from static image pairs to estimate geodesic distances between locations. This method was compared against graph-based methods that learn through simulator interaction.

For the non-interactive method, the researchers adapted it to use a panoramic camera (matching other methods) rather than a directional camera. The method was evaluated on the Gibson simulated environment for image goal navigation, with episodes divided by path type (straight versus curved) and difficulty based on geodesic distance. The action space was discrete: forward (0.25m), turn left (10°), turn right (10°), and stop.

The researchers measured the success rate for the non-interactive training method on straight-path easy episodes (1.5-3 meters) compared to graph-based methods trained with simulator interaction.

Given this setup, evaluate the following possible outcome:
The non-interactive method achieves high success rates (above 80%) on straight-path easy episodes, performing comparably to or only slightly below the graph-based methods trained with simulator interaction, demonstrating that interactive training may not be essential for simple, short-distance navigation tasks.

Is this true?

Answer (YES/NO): NO